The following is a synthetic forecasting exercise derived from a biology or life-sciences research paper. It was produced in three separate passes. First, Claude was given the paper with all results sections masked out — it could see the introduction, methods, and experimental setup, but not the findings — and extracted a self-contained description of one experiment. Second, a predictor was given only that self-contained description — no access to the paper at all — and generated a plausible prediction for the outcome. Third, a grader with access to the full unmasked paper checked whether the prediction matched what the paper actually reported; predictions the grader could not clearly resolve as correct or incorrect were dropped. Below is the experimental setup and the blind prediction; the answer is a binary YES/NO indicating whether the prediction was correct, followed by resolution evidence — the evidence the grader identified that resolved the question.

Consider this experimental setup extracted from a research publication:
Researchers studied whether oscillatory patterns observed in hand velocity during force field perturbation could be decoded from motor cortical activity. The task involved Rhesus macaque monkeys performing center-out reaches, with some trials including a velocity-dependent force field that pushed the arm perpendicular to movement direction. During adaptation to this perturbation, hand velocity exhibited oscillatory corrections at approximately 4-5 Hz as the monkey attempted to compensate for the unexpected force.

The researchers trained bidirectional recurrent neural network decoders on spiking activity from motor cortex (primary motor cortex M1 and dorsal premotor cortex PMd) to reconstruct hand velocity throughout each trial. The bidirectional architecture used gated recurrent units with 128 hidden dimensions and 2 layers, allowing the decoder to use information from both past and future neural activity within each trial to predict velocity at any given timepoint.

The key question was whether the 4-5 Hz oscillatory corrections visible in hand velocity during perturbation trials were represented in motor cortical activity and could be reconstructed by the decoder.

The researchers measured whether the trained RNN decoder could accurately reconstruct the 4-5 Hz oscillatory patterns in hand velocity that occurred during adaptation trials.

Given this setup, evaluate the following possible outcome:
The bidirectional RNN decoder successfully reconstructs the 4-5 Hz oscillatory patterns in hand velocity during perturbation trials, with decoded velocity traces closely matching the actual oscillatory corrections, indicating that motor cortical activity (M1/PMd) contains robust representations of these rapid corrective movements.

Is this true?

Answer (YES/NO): NO